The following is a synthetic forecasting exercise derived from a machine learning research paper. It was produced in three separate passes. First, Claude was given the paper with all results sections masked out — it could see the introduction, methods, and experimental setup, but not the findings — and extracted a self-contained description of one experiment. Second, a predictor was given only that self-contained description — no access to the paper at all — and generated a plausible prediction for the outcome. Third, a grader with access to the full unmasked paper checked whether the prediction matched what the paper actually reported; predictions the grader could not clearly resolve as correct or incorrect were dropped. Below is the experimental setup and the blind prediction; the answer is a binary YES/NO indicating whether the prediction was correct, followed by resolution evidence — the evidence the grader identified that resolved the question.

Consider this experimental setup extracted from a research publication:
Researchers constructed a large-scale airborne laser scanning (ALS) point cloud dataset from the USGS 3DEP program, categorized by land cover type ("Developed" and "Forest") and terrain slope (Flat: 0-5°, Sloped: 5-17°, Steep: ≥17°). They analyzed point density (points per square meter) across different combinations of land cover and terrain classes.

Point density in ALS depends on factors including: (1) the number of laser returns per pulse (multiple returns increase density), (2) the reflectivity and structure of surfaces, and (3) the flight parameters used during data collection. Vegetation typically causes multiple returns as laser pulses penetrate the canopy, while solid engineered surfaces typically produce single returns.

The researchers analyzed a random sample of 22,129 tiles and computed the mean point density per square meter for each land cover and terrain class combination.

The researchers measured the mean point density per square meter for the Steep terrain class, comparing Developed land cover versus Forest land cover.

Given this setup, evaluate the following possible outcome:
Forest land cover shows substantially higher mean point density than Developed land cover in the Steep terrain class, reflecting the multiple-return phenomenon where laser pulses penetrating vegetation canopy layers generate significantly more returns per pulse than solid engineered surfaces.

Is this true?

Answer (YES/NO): NO